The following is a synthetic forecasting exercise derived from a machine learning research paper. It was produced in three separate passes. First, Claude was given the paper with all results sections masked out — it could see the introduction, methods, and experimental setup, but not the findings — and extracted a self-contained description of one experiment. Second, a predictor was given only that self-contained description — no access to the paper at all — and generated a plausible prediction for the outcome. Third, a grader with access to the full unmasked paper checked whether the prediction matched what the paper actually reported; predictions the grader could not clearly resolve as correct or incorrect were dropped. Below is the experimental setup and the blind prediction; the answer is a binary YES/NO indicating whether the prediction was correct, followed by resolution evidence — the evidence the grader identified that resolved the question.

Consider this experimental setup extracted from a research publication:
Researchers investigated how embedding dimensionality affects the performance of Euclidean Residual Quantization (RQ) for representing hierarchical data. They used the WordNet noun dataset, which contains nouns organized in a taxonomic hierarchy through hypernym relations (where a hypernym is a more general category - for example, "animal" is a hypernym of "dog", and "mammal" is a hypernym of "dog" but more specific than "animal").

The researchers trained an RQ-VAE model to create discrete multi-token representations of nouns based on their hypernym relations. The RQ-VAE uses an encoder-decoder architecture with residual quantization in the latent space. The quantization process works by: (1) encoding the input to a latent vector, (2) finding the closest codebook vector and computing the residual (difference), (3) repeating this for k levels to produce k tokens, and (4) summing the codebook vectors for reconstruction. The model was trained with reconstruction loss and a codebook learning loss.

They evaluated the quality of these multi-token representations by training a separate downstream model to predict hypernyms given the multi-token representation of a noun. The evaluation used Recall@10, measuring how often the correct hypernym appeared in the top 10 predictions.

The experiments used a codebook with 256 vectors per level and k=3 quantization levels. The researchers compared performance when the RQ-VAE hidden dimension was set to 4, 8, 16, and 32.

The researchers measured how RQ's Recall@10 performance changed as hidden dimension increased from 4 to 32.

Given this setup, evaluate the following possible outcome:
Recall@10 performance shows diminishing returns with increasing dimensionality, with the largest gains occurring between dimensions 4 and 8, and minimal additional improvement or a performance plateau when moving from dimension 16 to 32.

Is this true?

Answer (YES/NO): NO